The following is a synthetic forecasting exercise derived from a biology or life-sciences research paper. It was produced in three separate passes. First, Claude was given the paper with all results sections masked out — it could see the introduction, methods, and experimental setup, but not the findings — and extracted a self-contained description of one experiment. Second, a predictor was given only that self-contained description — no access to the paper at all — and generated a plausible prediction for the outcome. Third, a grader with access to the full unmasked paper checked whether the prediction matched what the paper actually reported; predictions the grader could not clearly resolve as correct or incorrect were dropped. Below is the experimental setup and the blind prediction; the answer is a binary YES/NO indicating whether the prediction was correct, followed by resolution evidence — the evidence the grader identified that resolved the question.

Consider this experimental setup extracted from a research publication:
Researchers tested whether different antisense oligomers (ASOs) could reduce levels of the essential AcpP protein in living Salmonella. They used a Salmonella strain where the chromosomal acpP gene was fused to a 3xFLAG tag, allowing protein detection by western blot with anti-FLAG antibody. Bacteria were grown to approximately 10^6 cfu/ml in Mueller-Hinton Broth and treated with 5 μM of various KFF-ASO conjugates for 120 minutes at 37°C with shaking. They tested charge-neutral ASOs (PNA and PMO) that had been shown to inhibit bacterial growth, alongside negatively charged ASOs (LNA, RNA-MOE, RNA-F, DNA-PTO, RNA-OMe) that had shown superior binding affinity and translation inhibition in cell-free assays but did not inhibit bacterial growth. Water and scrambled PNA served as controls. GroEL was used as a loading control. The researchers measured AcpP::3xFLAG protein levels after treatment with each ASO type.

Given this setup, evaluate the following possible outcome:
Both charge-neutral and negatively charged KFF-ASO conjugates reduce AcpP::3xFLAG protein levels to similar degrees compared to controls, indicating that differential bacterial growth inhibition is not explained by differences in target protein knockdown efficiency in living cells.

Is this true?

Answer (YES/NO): NO